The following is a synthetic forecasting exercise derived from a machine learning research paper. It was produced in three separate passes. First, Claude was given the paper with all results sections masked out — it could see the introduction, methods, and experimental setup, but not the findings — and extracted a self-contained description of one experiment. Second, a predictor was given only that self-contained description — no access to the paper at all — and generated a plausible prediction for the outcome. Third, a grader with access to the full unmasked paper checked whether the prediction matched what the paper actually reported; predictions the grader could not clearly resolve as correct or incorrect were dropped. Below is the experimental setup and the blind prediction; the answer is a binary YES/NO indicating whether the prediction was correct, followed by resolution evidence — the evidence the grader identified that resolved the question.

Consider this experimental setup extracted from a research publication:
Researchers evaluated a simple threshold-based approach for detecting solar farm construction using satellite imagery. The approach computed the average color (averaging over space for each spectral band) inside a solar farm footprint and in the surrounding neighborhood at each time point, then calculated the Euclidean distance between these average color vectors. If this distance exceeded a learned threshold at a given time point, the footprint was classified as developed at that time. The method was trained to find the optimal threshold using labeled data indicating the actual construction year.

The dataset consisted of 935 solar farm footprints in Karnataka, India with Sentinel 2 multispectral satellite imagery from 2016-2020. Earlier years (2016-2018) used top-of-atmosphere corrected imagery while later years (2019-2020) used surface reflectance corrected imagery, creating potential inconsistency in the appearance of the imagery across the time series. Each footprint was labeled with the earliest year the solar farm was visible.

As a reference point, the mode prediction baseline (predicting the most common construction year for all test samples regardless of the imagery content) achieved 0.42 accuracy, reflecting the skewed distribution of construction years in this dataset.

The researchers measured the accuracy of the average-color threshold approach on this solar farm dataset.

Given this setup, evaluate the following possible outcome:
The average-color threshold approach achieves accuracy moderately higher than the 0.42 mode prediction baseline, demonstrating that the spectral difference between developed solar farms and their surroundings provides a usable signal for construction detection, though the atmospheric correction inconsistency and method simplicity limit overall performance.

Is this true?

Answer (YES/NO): NO